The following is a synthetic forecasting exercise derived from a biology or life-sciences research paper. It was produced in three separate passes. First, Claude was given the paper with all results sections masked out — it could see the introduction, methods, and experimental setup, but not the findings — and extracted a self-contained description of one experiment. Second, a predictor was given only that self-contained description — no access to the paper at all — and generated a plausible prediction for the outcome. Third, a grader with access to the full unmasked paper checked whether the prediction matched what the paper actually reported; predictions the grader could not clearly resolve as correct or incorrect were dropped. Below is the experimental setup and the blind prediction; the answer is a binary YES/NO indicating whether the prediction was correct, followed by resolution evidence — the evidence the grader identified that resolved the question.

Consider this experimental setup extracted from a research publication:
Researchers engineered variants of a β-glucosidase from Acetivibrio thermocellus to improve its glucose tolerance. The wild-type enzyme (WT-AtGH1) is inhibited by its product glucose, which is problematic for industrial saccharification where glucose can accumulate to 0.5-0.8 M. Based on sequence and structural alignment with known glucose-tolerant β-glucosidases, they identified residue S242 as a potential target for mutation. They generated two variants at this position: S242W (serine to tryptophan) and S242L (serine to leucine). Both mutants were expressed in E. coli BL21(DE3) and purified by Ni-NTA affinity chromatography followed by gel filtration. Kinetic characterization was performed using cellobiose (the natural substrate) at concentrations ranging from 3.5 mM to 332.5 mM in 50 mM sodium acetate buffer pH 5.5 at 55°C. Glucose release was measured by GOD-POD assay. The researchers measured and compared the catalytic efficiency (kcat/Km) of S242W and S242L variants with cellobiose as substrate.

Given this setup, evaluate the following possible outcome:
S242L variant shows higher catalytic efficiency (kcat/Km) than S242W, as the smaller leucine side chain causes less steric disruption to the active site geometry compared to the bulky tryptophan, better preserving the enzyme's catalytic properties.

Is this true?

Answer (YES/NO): YES